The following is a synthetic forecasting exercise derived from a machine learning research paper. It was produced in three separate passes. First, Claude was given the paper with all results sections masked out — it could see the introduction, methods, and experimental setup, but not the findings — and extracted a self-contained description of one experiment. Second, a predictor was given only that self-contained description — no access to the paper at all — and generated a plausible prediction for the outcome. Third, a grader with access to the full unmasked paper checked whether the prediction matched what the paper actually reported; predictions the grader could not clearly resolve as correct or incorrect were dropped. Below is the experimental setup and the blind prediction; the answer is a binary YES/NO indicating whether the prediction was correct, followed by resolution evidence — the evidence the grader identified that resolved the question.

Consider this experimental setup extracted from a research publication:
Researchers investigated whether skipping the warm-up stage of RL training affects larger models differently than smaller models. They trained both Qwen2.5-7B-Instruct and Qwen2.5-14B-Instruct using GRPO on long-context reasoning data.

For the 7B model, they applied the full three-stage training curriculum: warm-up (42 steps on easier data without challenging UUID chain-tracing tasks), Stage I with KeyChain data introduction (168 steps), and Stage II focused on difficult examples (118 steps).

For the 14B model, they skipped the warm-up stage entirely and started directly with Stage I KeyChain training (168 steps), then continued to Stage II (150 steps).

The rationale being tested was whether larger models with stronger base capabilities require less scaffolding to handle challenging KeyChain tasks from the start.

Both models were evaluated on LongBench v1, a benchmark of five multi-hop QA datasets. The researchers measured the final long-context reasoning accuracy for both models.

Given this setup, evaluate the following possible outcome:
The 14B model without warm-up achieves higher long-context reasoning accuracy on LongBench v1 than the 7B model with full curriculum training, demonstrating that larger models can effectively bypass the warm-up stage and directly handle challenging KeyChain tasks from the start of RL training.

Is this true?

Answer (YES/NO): YES